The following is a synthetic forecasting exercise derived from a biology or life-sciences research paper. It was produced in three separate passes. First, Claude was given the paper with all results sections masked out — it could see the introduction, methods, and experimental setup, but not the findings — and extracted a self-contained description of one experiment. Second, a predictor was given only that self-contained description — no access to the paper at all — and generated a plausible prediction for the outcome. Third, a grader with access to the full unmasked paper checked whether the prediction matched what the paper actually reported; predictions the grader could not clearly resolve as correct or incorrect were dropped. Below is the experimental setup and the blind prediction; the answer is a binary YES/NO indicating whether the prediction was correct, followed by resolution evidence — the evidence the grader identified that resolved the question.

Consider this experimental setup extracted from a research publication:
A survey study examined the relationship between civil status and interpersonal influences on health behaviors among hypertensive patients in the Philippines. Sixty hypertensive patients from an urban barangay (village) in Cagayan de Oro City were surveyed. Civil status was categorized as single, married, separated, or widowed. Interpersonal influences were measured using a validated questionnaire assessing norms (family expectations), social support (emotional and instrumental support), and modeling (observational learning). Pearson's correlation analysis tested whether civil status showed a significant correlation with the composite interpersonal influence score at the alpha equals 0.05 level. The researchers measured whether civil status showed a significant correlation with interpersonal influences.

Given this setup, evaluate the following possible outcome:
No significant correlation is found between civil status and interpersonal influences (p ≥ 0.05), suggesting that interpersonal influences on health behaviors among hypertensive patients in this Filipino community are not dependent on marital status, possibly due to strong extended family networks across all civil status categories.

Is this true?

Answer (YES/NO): YES